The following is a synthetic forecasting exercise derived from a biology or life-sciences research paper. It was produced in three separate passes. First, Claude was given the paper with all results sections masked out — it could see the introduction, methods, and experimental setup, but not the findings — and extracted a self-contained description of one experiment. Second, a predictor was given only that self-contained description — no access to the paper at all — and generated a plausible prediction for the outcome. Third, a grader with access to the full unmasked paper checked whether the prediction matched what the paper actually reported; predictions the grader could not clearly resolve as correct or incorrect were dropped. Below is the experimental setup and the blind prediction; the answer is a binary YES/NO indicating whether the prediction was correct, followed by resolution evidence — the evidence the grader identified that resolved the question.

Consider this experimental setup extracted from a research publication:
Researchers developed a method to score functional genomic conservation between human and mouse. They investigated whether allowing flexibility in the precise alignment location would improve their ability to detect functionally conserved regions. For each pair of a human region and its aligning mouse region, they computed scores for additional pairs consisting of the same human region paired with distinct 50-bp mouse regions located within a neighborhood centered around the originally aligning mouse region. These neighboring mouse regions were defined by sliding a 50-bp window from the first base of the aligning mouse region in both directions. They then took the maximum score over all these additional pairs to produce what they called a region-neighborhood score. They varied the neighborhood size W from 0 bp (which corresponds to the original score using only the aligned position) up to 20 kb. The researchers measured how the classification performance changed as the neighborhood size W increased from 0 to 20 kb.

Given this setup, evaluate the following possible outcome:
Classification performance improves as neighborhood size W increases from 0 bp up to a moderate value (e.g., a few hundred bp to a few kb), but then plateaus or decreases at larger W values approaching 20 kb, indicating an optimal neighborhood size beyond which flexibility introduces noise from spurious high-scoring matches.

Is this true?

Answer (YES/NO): NO